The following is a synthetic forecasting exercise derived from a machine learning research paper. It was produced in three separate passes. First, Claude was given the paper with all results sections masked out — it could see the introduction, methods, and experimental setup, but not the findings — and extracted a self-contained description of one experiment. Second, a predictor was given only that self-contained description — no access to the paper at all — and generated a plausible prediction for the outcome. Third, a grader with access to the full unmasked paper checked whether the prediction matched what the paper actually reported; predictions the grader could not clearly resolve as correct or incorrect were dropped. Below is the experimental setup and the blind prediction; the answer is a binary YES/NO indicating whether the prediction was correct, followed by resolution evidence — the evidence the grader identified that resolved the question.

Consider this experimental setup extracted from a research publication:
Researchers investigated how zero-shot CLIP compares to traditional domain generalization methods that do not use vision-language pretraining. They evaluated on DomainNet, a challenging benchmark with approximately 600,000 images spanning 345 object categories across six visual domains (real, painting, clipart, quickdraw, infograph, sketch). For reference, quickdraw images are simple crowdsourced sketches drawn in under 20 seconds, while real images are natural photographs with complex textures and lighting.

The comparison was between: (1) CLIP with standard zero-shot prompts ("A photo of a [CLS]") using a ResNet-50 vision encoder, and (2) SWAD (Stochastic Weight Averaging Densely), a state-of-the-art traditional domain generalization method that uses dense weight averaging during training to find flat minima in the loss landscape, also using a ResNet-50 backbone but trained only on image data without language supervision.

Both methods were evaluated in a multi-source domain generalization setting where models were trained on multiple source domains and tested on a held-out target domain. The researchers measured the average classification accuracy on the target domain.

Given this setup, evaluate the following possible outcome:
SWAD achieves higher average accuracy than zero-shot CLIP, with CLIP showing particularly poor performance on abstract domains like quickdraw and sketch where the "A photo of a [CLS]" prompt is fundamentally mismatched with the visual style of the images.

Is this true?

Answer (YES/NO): NO